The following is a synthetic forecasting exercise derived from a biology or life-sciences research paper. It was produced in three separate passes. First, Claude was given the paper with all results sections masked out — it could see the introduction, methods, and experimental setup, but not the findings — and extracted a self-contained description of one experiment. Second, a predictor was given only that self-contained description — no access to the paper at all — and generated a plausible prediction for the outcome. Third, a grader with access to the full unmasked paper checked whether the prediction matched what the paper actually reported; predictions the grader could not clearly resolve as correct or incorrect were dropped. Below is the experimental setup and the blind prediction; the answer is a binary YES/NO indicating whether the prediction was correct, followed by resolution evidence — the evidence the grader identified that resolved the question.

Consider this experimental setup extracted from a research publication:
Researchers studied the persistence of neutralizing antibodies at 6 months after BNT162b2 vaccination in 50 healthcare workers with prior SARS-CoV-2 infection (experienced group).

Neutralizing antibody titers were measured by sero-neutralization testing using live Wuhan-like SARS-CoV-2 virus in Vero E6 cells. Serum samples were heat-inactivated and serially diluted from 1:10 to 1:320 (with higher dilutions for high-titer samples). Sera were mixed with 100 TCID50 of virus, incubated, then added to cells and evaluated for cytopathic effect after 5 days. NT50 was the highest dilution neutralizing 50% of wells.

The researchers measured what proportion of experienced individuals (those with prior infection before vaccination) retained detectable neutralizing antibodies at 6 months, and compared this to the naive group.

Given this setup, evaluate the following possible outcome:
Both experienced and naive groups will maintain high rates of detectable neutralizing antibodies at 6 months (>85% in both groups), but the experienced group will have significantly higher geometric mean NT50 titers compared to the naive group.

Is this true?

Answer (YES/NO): NO